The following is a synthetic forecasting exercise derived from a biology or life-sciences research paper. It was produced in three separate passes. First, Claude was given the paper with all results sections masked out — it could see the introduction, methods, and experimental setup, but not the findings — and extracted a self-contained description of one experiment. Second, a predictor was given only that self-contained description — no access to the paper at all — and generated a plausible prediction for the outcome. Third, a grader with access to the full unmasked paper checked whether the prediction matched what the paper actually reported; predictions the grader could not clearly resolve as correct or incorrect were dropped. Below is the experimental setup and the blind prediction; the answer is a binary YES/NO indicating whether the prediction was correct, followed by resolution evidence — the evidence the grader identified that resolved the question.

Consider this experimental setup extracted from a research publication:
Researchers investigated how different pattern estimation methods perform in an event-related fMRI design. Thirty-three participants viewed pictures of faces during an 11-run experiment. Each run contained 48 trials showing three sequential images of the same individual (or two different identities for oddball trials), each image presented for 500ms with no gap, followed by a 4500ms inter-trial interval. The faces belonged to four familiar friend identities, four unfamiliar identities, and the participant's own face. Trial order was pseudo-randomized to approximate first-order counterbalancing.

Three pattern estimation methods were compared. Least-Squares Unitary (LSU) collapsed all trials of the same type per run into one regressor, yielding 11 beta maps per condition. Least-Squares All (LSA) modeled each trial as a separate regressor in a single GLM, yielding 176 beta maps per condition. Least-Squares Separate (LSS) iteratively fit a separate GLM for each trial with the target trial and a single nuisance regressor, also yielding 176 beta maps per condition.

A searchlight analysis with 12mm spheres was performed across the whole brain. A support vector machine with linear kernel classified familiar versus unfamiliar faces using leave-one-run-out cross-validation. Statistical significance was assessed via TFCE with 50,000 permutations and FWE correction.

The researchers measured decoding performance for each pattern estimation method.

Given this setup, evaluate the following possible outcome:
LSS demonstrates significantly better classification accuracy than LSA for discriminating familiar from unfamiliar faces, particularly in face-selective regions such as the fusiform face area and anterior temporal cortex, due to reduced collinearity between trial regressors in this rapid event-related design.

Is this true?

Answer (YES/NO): NO